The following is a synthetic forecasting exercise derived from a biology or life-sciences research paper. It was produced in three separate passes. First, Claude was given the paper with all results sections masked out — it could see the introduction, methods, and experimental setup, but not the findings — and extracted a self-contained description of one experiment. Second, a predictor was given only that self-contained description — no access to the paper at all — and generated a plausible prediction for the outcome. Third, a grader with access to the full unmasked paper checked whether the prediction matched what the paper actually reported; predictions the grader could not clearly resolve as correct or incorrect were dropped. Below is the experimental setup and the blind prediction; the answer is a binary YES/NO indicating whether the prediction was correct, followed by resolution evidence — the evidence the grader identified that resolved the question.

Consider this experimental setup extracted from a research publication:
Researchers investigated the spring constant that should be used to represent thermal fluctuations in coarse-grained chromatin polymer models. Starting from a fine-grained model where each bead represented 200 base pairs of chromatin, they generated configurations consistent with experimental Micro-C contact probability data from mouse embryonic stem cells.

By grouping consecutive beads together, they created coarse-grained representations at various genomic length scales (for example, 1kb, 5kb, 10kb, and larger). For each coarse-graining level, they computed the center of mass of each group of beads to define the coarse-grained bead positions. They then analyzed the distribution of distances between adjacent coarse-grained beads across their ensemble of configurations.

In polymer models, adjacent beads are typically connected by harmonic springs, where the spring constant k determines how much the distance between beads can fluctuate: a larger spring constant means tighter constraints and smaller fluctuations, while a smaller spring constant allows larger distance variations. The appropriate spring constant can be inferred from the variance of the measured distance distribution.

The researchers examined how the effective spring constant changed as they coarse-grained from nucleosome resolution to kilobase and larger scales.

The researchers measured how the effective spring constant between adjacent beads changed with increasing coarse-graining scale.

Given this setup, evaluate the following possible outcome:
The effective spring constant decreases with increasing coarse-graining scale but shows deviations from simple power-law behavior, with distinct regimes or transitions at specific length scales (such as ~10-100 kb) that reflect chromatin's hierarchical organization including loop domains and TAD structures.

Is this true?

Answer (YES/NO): NO